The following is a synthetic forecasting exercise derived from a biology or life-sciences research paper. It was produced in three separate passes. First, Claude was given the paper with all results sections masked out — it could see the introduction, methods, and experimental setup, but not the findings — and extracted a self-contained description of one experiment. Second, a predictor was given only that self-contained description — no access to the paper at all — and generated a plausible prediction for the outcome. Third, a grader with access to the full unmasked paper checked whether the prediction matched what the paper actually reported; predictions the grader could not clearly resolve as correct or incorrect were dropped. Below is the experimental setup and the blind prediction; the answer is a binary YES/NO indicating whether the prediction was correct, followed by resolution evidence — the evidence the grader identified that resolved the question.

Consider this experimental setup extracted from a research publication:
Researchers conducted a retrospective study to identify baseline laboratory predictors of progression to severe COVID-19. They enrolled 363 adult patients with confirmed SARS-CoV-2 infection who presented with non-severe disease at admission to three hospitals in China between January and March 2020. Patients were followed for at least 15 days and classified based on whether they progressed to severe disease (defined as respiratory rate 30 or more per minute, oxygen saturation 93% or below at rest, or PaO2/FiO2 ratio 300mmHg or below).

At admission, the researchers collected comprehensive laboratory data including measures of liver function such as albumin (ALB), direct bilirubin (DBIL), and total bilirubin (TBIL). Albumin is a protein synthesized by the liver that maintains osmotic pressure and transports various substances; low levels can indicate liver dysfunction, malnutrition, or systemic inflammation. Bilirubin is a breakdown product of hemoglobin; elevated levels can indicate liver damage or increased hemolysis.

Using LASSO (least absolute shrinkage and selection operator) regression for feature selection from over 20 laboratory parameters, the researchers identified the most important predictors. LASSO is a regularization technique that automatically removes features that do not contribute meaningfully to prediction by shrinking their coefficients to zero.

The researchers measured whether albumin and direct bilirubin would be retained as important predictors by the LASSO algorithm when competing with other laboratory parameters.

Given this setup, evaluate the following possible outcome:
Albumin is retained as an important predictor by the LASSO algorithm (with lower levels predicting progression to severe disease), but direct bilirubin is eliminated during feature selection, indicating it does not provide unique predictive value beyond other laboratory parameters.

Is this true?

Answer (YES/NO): NO